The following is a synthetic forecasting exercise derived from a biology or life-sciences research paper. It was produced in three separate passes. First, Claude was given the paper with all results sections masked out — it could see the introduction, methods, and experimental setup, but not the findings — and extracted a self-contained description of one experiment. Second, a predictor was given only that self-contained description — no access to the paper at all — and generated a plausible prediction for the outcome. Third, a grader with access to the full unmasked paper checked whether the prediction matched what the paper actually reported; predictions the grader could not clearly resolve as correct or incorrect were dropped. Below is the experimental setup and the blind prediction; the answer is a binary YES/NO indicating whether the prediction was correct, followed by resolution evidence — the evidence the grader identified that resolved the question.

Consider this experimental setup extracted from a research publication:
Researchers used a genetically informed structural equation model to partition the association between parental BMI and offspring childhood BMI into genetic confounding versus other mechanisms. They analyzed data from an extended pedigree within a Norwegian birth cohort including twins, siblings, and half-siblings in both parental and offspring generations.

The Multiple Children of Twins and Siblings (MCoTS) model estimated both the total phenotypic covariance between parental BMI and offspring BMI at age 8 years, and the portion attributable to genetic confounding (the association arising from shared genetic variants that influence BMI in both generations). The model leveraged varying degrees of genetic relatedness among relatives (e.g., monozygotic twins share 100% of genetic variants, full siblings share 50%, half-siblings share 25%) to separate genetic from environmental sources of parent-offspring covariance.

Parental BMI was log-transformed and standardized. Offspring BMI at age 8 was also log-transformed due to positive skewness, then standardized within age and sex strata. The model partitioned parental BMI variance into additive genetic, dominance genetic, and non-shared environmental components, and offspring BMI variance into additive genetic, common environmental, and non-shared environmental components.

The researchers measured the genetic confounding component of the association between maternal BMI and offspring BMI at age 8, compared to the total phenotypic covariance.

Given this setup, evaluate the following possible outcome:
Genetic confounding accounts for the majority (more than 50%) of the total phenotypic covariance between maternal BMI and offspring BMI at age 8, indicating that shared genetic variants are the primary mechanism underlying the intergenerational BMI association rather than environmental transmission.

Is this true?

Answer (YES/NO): YES